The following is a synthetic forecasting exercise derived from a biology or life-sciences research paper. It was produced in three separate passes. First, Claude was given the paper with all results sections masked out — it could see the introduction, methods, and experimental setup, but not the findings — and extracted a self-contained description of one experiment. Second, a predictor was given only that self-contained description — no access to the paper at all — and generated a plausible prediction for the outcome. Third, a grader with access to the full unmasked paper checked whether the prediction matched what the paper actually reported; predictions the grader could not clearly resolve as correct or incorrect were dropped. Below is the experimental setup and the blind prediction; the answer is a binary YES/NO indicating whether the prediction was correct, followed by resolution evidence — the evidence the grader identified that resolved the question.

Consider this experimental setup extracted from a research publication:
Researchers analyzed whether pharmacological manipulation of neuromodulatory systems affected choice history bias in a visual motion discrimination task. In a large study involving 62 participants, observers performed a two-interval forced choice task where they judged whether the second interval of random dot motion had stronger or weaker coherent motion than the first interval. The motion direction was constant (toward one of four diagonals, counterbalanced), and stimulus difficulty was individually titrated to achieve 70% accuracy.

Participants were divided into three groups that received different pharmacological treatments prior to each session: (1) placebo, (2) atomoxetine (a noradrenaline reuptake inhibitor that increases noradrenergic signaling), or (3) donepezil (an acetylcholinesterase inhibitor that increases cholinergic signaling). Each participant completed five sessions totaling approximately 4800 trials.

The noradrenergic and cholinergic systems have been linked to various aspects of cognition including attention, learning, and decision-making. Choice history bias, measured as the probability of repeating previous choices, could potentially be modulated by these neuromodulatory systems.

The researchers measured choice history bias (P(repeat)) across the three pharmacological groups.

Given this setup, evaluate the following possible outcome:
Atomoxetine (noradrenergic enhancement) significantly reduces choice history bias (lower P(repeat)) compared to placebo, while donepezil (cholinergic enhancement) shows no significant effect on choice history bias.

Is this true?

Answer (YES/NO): NO